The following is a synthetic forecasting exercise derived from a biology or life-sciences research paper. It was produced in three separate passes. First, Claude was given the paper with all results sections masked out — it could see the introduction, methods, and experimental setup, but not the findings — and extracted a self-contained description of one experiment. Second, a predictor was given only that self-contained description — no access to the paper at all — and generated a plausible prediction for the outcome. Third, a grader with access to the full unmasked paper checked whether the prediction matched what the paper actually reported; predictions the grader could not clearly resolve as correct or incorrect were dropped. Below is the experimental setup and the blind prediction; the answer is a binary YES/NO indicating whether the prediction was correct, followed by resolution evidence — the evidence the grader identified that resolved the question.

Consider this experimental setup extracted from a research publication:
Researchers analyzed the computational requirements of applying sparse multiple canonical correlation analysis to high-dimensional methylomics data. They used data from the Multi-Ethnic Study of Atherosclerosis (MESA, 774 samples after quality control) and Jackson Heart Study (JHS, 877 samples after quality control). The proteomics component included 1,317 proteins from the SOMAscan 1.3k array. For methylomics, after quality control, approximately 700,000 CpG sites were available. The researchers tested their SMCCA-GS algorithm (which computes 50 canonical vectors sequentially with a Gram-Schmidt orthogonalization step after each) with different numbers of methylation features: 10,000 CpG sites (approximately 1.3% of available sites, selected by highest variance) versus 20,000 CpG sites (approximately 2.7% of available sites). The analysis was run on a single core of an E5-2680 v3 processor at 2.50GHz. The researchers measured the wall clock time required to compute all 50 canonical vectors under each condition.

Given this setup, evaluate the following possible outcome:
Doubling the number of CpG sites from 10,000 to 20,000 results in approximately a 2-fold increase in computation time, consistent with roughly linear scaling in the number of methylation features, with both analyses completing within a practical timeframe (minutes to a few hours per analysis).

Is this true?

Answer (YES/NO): NO